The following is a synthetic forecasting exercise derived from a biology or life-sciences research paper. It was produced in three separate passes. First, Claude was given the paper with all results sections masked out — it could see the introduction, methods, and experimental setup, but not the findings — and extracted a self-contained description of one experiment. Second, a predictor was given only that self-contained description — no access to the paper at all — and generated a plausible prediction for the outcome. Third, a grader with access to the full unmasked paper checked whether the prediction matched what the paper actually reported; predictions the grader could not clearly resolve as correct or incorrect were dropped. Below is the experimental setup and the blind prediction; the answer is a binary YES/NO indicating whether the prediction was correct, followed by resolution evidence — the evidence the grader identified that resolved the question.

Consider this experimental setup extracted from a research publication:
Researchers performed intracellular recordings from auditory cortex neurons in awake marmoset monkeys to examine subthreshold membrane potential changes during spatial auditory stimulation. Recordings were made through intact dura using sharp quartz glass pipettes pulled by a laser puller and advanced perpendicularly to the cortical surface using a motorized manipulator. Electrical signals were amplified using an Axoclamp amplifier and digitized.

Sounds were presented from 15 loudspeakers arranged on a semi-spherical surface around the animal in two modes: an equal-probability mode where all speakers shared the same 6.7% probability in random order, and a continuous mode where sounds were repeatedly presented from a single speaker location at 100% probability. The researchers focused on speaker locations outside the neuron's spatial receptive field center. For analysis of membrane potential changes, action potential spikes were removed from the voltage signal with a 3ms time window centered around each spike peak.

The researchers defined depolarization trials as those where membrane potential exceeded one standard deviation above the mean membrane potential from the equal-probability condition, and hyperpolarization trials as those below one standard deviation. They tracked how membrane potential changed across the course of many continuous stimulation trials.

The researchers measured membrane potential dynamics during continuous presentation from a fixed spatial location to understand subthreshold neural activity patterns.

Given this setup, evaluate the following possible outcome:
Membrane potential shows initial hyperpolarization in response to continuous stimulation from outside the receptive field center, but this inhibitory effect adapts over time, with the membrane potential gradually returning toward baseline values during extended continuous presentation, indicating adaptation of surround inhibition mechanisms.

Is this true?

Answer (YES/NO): NO